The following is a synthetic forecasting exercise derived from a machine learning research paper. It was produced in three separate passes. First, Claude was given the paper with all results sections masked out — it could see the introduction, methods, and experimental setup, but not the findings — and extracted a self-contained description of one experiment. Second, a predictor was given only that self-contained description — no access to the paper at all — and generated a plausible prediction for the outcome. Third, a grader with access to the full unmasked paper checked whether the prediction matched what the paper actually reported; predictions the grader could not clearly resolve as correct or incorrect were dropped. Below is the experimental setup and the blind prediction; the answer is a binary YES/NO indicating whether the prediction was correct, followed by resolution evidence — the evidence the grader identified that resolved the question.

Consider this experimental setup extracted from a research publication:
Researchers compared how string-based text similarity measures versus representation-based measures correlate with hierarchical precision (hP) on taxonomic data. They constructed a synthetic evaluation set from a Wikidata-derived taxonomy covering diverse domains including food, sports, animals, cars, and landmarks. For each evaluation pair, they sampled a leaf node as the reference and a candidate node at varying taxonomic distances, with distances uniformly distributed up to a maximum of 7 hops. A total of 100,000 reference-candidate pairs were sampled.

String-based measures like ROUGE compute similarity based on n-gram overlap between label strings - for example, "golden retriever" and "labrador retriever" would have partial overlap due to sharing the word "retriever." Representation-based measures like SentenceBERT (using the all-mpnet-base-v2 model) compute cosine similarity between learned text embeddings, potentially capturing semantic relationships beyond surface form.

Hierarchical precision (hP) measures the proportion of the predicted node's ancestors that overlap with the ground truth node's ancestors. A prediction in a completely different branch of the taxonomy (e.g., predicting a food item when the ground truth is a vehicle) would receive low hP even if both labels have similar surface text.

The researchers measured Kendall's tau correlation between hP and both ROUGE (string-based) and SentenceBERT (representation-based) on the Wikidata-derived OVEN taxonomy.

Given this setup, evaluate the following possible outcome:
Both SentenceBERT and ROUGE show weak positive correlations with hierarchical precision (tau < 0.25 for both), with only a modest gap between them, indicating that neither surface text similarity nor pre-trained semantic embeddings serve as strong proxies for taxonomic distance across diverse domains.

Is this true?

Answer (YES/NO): NO